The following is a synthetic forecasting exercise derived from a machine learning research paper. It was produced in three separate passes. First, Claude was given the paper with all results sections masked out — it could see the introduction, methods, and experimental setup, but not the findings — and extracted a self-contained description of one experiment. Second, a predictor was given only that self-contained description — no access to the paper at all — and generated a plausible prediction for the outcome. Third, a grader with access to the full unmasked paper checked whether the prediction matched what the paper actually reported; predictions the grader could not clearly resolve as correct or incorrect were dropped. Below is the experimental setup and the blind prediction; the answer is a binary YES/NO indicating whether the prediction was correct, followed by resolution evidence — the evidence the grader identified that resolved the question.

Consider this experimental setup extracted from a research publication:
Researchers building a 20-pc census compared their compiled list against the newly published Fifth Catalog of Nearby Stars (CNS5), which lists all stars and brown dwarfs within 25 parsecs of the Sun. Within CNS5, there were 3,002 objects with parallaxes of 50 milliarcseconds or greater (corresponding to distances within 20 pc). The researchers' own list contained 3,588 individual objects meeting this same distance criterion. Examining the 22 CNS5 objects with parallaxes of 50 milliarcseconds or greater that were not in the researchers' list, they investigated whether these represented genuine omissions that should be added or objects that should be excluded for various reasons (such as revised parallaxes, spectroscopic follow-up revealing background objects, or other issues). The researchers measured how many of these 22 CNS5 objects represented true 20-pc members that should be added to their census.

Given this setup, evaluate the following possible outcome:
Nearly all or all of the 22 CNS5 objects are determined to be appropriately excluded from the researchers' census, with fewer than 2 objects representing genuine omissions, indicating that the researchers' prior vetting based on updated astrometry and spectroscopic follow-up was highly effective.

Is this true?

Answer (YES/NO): YES